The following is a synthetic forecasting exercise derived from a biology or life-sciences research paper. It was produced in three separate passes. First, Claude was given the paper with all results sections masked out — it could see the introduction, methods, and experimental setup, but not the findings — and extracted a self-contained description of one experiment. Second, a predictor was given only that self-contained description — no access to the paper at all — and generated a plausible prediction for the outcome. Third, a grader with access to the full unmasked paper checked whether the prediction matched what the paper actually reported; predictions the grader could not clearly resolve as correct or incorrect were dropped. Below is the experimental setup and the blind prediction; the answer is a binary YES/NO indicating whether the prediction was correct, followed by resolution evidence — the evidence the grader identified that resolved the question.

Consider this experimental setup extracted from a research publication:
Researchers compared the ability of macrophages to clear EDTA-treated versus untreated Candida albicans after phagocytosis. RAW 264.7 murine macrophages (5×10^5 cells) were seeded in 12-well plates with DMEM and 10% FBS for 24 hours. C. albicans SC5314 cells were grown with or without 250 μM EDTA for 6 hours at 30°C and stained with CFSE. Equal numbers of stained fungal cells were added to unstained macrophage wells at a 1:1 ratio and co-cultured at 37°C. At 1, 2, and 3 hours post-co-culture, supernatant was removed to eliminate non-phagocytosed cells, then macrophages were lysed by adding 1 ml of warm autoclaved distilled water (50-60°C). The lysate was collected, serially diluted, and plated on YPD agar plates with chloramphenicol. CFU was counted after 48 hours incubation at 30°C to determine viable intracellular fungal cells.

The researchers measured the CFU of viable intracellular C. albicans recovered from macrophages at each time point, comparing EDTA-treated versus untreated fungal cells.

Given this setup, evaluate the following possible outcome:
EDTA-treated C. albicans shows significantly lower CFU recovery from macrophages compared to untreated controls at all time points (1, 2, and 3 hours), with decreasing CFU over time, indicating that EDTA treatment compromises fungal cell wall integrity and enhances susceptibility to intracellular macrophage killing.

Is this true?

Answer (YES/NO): NO